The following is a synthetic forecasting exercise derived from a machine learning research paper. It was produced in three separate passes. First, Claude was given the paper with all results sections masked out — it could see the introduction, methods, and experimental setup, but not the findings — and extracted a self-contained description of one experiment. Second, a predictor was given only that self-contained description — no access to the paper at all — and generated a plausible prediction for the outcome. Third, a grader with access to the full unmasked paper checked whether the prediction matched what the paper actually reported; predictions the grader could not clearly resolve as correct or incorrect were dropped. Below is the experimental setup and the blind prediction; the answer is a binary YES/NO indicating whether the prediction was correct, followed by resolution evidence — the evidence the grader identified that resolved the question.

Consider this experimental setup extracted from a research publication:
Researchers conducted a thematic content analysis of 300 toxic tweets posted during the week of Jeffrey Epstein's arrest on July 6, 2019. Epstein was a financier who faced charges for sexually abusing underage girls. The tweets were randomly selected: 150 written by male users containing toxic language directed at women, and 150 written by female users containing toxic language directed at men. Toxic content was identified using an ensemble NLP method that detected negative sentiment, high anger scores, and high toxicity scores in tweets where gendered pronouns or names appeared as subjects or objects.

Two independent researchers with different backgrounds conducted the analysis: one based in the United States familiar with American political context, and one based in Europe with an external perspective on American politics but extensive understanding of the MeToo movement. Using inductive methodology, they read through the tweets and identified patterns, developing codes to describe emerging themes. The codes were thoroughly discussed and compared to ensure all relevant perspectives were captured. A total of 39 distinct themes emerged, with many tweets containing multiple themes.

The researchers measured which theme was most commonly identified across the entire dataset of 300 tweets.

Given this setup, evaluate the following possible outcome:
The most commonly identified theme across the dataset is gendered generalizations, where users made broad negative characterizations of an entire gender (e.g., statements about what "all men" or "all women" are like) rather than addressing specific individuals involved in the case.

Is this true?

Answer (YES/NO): NO